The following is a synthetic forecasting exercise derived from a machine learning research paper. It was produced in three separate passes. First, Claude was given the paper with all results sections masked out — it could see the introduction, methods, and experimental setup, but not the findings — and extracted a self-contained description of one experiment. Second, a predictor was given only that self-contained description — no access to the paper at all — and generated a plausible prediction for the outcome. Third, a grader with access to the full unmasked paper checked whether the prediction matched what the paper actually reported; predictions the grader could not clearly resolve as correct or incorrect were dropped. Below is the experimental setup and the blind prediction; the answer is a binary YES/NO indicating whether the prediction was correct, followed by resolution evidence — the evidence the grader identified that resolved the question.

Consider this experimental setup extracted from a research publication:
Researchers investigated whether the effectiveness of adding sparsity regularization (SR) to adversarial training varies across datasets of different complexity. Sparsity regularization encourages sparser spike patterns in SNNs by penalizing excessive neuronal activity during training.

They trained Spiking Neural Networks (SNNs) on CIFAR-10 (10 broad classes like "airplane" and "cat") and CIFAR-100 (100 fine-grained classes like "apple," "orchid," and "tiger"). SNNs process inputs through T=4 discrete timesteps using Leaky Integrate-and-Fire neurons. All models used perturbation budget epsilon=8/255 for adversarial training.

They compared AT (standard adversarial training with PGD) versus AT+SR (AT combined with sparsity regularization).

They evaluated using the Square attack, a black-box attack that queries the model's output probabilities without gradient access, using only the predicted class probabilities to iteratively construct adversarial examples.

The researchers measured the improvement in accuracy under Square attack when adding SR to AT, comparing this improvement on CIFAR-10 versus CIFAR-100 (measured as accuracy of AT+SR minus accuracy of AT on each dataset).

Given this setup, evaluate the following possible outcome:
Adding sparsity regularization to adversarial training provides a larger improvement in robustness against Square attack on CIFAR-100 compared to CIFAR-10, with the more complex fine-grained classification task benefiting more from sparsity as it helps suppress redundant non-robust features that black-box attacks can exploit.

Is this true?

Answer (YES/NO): NO